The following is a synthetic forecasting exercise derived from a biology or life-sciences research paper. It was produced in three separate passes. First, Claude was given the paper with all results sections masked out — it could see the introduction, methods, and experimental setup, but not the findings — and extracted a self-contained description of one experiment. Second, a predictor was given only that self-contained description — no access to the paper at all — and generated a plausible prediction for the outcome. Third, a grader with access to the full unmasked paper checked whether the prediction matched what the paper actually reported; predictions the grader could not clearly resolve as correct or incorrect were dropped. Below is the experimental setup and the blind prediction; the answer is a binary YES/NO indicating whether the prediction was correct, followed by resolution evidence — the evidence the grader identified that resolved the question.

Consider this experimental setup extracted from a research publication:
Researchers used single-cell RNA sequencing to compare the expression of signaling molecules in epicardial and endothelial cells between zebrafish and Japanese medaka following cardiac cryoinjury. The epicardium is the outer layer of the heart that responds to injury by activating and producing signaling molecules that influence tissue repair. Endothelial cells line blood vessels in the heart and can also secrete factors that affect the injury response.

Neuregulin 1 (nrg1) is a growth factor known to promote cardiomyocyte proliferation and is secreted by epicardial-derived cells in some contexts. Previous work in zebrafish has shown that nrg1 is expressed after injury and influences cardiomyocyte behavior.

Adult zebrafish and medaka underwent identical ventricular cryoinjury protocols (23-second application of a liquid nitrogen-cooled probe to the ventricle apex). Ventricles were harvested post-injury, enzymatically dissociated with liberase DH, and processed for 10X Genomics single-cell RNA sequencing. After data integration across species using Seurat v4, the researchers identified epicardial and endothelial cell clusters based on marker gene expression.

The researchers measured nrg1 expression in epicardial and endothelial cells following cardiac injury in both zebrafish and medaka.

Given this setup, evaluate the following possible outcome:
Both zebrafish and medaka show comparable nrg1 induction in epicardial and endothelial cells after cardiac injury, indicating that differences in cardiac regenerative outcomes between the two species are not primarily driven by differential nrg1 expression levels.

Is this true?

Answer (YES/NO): NO